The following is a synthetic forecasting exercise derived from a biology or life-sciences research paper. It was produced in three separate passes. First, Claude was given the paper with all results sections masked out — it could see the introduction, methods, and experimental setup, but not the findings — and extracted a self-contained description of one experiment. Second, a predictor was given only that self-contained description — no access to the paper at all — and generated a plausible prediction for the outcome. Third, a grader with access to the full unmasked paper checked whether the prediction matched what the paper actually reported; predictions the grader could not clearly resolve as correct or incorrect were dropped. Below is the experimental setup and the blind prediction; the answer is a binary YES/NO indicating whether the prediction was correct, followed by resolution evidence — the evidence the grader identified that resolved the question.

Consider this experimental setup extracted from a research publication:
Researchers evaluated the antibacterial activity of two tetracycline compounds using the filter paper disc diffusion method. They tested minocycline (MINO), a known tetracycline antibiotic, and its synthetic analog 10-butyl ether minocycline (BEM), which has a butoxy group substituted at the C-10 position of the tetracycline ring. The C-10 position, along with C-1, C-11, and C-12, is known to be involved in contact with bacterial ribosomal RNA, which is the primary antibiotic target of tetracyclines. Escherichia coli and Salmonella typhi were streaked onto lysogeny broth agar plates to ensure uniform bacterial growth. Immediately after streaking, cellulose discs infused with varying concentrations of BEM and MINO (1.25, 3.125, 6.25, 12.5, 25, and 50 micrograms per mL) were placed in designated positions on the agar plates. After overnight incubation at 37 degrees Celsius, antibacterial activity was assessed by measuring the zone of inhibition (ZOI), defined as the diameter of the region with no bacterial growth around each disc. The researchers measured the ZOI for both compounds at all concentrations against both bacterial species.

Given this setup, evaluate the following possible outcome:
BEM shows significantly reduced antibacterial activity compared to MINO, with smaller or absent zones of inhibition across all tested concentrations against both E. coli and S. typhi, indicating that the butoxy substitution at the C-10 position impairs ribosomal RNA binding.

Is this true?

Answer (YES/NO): YES